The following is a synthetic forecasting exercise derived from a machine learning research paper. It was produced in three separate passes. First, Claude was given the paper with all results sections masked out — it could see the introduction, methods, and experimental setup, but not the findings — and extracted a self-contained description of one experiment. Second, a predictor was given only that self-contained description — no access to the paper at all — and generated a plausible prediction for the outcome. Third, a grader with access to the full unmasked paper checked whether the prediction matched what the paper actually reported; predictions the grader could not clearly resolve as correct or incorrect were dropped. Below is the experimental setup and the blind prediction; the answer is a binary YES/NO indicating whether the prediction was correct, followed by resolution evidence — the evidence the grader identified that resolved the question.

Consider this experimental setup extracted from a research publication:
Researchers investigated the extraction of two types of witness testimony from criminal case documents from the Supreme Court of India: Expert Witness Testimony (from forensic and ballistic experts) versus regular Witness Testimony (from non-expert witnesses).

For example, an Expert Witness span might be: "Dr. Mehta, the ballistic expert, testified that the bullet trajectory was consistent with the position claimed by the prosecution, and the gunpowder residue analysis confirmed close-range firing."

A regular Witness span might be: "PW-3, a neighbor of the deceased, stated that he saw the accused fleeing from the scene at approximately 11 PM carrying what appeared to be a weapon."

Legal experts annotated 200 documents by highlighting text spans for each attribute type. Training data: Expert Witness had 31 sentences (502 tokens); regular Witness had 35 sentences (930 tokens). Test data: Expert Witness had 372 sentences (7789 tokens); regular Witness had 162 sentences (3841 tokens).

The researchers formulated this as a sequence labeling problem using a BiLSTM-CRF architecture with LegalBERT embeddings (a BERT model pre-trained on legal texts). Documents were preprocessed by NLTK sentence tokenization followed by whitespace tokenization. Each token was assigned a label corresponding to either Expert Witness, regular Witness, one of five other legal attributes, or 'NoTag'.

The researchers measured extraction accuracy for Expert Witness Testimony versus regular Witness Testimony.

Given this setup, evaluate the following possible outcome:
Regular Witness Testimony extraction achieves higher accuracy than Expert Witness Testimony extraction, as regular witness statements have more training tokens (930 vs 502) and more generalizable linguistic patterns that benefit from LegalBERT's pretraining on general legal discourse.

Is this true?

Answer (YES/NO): NO